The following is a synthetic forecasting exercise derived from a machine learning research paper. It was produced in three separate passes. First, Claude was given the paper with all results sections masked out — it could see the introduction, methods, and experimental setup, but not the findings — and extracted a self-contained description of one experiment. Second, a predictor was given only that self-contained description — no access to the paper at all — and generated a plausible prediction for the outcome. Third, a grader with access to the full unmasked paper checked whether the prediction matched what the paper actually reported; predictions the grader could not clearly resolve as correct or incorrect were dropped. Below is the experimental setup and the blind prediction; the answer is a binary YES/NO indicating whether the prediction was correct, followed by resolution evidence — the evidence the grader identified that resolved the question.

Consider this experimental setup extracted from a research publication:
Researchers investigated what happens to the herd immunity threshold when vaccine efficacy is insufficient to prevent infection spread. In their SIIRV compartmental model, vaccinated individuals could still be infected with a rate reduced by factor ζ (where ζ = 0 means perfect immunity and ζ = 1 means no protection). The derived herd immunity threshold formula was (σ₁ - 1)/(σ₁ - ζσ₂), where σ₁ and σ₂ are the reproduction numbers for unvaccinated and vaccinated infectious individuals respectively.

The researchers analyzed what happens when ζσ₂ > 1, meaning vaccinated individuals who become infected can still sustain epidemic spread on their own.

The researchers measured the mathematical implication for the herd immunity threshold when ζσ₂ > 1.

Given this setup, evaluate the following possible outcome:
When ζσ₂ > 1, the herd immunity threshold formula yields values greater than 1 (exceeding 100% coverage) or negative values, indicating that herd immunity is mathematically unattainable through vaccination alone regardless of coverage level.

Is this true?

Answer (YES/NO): NO